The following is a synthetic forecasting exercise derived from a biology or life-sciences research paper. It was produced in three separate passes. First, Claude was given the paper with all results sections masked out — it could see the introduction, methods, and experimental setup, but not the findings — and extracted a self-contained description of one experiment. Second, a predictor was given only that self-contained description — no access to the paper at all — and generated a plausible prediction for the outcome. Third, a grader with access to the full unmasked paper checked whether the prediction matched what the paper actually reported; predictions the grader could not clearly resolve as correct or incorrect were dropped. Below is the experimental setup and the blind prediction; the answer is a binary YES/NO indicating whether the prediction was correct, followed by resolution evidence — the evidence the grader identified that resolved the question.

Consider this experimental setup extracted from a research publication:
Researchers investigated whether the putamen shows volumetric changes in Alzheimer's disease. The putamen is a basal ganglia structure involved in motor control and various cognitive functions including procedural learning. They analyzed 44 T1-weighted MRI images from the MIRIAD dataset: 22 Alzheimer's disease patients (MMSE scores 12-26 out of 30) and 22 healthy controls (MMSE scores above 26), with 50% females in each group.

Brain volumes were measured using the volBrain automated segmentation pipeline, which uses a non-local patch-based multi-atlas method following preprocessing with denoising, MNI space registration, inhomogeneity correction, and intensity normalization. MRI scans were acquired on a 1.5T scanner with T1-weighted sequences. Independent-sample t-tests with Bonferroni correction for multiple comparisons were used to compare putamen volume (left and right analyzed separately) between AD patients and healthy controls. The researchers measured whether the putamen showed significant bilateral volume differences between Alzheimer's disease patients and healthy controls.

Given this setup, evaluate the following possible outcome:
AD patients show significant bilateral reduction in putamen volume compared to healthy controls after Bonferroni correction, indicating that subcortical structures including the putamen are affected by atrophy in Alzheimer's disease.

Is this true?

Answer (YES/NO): NO